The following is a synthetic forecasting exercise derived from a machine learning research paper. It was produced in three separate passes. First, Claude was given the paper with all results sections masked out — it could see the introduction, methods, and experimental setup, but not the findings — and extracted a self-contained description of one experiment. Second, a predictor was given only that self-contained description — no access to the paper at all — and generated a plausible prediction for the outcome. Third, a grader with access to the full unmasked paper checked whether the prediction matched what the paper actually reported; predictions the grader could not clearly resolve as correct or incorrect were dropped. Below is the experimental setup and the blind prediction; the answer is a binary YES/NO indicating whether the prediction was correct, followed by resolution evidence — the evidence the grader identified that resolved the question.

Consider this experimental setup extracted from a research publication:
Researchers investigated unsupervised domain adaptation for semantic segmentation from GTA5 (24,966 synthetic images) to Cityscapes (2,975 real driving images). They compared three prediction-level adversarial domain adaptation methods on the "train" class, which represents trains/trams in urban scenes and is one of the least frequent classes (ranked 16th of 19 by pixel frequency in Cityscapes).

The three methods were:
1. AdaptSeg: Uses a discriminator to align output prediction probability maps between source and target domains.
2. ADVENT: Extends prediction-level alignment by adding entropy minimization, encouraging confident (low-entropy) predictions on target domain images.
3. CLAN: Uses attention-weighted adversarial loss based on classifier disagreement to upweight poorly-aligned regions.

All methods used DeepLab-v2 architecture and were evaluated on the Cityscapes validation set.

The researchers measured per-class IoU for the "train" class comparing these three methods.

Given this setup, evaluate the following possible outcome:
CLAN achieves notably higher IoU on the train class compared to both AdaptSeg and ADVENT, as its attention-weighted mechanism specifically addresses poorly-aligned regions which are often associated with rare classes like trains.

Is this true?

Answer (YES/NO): NO